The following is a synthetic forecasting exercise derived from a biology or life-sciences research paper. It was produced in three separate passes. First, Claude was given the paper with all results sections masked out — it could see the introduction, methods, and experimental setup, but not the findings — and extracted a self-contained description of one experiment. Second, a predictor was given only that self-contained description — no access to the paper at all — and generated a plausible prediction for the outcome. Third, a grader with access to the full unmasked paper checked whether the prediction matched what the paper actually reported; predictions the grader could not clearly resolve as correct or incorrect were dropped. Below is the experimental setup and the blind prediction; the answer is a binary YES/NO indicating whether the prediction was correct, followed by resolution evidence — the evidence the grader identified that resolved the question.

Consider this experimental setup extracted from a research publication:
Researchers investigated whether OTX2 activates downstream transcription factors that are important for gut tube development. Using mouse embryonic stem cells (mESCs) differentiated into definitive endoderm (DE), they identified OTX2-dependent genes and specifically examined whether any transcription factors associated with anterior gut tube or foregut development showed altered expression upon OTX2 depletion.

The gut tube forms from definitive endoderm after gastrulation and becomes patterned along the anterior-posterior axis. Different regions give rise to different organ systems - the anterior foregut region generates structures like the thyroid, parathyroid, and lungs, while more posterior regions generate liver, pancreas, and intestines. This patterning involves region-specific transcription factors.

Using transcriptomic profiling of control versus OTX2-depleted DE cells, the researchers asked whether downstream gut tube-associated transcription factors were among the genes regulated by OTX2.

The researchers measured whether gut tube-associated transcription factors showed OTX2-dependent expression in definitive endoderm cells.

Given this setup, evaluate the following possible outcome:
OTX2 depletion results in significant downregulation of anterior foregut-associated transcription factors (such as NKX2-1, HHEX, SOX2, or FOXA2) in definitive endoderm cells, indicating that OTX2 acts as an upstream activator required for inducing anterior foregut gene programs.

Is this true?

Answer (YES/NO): NO